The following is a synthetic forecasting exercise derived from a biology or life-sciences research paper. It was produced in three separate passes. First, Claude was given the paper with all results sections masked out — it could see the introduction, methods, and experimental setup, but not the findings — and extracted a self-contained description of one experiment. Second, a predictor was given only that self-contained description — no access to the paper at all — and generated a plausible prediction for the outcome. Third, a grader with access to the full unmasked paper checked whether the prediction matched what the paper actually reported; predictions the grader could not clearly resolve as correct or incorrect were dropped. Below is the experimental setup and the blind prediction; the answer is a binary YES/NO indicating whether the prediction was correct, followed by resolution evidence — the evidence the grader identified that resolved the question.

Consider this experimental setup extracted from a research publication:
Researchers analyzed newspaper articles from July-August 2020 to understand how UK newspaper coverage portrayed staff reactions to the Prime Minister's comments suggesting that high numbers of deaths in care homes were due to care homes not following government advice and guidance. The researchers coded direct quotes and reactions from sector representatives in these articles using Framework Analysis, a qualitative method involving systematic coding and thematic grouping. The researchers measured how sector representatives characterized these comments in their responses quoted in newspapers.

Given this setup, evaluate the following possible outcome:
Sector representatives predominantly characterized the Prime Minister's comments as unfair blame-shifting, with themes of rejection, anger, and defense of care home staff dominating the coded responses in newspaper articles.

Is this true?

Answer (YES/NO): YES